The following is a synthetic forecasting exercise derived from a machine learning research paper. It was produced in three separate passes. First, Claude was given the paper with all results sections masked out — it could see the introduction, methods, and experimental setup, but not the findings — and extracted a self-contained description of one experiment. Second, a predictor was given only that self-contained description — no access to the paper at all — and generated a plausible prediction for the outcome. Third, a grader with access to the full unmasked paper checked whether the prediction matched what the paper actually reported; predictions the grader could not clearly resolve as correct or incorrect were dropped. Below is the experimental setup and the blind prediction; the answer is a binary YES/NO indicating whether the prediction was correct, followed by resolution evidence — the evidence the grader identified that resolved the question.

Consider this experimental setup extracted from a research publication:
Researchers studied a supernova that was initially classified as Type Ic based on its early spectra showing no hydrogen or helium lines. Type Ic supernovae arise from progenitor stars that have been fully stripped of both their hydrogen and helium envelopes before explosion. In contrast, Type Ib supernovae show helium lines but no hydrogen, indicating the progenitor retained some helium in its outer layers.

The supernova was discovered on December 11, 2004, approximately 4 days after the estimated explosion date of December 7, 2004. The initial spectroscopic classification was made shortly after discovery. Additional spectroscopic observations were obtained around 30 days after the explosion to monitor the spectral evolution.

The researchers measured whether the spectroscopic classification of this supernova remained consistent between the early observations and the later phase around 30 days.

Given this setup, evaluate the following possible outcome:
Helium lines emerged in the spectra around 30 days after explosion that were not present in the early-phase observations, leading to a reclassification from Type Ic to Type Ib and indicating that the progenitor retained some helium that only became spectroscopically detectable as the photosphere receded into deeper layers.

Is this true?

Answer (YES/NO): NO